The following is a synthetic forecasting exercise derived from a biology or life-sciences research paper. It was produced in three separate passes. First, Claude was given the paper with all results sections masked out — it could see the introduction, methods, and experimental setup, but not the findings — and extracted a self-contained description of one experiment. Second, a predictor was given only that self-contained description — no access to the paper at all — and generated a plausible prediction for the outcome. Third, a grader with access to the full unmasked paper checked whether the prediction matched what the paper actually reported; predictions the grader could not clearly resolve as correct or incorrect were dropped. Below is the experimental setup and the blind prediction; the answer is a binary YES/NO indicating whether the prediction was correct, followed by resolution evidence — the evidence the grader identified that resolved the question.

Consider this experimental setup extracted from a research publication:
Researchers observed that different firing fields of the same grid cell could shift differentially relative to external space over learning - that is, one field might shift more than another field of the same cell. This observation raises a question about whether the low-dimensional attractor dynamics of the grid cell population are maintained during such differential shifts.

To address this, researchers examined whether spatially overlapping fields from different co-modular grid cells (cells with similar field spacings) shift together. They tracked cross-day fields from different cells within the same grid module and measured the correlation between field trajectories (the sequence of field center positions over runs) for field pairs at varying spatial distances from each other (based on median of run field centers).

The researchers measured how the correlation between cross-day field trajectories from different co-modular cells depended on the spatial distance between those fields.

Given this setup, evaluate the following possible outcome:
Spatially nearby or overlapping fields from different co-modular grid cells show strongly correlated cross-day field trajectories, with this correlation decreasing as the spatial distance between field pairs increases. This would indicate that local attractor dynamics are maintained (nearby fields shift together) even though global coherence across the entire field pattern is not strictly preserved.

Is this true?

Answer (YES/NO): YES